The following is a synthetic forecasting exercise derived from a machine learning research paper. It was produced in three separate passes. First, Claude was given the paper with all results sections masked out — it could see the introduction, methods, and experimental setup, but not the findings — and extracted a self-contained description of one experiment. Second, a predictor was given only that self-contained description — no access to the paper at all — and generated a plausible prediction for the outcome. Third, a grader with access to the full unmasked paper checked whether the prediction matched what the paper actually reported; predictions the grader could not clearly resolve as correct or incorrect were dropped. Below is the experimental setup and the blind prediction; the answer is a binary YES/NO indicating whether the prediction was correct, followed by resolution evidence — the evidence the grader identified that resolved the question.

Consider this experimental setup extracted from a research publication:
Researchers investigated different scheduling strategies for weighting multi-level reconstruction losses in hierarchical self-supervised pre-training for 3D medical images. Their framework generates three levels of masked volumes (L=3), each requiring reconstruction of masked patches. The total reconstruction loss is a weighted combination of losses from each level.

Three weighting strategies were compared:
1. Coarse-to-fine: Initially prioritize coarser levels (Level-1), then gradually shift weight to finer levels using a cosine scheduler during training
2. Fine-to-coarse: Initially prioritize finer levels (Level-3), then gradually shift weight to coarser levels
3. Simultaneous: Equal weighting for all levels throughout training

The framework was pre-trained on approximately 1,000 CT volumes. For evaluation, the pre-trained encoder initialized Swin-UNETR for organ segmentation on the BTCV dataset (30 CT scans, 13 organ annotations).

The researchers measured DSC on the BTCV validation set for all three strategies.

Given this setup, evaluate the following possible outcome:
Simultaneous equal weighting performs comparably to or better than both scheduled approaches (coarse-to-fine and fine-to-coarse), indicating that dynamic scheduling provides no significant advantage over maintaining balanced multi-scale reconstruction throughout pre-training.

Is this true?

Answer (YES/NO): YES